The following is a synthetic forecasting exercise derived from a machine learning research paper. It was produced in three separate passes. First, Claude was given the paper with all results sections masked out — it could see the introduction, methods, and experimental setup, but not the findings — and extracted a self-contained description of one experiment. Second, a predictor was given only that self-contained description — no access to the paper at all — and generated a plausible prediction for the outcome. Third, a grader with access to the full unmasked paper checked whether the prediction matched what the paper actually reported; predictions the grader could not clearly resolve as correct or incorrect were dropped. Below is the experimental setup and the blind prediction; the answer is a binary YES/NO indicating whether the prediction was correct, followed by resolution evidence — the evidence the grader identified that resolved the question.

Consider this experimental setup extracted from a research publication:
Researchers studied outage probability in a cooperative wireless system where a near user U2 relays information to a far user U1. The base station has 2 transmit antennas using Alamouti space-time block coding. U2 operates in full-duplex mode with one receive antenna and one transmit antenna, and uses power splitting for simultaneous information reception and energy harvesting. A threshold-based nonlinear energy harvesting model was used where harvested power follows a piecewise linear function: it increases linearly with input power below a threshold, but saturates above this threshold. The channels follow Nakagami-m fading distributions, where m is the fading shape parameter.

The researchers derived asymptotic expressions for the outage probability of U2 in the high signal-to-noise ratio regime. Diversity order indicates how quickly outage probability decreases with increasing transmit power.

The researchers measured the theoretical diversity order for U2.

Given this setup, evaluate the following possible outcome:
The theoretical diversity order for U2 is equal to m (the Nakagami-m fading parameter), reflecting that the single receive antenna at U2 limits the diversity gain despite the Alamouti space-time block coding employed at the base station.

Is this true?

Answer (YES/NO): NO